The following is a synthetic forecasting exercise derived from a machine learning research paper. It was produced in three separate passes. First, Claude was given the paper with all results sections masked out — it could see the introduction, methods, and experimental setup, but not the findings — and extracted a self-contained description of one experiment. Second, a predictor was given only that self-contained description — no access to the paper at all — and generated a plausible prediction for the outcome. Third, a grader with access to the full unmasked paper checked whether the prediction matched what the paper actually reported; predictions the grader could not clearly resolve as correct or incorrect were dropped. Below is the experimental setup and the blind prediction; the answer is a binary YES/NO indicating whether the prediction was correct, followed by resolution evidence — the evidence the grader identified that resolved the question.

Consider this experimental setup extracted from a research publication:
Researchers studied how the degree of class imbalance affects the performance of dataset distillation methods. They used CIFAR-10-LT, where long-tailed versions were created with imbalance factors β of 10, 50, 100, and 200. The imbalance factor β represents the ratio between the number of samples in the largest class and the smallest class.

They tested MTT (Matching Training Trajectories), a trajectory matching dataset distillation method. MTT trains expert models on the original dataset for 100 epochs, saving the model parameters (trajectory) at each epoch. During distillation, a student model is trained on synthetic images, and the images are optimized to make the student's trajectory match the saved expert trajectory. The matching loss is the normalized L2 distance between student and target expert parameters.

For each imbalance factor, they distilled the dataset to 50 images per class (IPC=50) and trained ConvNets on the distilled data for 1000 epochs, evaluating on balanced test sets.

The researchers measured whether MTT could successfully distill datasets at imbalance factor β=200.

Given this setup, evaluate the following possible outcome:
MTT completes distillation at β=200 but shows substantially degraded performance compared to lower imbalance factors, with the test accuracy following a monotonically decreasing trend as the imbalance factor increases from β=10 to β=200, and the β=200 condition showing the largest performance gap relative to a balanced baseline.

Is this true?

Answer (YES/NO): YES